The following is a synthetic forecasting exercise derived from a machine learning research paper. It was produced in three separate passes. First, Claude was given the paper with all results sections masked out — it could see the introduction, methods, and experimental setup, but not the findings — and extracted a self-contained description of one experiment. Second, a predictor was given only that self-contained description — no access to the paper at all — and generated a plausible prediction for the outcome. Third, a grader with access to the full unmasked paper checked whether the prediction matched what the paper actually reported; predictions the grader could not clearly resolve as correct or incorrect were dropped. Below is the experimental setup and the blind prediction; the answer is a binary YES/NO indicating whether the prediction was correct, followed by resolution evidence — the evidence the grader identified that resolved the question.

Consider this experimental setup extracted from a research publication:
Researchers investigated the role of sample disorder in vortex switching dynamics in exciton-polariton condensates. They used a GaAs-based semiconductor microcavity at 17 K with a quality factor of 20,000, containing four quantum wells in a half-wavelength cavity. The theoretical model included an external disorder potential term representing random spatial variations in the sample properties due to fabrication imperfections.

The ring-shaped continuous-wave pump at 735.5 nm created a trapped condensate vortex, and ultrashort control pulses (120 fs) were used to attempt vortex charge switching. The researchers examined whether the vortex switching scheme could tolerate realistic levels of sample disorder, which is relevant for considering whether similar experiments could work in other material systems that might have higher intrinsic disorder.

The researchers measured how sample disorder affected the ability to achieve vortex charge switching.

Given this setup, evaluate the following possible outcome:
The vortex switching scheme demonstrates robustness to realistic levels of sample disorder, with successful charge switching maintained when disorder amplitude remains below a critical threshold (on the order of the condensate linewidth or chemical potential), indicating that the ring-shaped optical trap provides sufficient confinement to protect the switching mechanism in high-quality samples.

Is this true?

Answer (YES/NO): NO